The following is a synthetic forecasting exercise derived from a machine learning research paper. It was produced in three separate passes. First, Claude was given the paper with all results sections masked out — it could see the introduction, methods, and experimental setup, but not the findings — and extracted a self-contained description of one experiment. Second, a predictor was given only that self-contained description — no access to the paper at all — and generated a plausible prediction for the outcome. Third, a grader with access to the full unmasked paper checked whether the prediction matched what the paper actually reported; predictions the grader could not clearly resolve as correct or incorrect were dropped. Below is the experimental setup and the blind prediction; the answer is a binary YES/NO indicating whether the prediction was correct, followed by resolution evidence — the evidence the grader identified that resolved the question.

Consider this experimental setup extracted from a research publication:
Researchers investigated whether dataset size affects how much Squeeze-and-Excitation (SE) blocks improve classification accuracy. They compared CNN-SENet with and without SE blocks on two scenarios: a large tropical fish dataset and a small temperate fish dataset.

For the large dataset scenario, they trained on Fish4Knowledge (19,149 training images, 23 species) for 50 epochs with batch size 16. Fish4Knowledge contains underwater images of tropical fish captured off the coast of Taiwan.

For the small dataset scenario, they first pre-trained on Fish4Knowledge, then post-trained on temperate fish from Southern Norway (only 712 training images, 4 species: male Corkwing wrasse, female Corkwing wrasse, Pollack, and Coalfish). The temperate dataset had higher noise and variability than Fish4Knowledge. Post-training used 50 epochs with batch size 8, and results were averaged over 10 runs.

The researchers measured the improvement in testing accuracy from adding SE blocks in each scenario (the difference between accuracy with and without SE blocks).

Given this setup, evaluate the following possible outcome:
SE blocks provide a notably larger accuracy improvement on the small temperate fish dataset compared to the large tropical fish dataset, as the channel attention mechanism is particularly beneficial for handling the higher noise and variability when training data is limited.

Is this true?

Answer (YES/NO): YES